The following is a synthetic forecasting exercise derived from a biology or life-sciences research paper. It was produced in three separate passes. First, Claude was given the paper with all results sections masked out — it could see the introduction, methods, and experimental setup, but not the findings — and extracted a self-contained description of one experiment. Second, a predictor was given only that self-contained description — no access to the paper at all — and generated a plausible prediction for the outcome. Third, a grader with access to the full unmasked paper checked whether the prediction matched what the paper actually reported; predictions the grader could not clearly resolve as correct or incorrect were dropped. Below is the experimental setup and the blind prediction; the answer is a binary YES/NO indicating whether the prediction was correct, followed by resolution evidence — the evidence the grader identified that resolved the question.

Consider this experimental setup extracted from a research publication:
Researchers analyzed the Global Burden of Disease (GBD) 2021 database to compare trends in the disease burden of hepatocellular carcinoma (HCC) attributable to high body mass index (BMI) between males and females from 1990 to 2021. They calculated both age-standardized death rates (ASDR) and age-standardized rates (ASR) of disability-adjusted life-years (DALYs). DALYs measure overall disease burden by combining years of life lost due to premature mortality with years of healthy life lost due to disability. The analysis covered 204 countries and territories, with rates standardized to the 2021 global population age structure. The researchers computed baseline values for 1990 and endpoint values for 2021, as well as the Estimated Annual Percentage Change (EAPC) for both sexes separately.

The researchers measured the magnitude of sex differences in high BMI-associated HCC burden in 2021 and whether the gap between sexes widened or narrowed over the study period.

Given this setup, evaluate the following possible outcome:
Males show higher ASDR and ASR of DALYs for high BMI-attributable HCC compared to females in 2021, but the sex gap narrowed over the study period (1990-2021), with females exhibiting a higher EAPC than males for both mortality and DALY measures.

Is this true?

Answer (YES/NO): NO